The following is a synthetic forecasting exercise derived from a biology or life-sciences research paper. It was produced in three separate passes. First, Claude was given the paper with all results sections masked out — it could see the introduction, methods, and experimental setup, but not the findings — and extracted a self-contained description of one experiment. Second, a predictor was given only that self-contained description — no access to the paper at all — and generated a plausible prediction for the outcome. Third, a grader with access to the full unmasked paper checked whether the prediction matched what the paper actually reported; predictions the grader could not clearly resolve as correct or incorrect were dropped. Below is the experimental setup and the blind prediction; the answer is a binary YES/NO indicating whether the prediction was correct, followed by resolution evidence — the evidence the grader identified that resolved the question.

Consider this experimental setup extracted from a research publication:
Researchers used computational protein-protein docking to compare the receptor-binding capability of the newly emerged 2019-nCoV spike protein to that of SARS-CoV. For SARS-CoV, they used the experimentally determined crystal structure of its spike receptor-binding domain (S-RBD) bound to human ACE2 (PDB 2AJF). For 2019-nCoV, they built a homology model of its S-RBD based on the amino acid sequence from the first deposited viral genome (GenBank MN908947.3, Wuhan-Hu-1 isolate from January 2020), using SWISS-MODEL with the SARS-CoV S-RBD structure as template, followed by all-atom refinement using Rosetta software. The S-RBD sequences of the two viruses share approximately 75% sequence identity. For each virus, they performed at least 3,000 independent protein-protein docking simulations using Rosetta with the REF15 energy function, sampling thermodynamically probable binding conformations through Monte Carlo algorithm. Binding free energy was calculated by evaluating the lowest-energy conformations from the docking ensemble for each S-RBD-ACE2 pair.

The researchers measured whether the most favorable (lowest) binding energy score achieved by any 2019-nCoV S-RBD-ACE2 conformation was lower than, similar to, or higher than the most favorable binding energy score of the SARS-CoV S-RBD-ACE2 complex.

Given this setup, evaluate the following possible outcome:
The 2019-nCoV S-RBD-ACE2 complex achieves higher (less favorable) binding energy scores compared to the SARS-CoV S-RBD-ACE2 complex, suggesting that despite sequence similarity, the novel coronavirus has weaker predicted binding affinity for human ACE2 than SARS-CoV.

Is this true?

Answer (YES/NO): YES